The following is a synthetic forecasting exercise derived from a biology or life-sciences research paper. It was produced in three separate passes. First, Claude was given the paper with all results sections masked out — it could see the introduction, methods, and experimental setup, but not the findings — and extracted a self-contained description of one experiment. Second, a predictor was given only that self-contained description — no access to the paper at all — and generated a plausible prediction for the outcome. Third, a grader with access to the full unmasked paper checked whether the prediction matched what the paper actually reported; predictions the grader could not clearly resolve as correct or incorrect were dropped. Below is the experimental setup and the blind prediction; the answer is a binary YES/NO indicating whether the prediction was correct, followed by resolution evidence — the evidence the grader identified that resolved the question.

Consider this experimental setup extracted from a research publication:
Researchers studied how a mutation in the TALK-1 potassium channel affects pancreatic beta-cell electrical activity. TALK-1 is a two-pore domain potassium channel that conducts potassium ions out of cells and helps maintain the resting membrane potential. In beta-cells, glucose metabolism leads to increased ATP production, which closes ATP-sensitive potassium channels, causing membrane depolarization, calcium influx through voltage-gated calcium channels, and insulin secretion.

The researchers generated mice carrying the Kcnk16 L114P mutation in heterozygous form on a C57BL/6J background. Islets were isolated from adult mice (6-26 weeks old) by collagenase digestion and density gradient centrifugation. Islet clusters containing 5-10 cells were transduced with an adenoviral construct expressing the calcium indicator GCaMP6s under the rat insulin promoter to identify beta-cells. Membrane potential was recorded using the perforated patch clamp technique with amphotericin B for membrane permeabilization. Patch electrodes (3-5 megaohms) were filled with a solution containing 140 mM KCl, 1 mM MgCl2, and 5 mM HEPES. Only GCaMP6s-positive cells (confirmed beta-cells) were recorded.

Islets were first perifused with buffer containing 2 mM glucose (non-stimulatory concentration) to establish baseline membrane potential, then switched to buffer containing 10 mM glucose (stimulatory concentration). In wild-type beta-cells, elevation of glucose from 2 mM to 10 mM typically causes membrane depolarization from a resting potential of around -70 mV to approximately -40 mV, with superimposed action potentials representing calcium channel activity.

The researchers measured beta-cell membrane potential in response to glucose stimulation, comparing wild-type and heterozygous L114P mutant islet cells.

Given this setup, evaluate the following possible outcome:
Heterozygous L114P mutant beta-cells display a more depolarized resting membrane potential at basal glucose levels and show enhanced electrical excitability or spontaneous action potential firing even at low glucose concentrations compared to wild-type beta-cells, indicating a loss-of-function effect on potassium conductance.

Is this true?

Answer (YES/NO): NO